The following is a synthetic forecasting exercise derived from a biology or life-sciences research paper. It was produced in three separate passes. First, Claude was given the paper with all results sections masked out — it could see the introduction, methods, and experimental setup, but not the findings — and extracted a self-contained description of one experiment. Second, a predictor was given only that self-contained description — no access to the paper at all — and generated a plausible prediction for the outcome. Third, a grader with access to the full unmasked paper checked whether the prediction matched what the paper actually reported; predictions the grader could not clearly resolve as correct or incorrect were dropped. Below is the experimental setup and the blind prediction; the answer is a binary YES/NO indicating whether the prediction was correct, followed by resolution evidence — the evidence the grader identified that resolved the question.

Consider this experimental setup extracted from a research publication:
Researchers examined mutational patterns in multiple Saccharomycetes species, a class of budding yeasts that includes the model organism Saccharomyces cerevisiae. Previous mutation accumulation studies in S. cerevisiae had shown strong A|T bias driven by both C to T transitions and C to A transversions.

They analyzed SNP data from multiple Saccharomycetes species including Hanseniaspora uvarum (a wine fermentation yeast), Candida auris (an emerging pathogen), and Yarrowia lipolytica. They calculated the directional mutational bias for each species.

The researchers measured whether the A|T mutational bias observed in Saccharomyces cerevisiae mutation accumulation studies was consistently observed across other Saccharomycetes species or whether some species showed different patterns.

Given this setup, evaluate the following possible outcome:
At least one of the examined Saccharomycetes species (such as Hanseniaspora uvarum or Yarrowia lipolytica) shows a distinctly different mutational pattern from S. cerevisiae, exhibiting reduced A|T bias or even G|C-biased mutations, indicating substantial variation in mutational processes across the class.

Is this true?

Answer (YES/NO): NO